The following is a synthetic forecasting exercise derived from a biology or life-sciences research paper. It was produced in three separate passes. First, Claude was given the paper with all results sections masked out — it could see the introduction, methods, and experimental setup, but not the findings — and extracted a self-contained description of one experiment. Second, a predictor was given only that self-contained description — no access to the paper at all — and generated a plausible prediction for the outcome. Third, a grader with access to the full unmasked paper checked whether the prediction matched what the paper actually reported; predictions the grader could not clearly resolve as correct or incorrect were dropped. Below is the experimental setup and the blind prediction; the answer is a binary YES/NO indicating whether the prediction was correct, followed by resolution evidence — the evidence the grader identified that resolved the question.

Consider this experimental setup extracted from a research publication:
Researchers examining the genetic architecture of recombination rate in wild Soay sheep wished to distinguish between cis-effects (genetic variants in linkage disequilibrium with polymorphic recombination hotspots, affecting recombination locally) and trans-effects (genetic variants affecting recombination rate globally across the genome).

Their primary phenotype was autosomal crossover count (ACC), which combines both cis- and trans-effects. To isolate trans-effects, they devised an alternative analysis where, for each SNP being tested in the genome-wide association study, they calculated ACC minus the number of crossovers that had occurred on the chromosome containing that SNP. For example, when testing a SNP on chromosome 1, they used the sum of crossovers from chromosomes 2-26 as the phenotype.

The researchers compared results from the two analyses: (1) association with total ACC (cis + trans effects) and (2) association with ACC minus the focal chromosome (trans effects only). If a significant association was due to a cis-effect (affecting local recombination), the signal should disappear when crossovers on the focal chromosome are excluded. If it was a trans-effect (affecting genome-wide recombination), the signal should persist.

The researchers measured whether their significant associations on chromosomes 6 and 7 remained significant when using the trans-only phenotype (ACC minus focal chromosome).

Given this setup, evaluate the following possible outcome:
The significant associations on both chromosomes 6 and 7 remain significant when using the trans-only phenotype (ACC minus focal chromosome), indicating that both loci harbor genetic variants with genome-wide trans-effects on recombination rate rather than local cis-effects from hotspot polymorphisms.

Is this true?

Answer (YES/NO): YES